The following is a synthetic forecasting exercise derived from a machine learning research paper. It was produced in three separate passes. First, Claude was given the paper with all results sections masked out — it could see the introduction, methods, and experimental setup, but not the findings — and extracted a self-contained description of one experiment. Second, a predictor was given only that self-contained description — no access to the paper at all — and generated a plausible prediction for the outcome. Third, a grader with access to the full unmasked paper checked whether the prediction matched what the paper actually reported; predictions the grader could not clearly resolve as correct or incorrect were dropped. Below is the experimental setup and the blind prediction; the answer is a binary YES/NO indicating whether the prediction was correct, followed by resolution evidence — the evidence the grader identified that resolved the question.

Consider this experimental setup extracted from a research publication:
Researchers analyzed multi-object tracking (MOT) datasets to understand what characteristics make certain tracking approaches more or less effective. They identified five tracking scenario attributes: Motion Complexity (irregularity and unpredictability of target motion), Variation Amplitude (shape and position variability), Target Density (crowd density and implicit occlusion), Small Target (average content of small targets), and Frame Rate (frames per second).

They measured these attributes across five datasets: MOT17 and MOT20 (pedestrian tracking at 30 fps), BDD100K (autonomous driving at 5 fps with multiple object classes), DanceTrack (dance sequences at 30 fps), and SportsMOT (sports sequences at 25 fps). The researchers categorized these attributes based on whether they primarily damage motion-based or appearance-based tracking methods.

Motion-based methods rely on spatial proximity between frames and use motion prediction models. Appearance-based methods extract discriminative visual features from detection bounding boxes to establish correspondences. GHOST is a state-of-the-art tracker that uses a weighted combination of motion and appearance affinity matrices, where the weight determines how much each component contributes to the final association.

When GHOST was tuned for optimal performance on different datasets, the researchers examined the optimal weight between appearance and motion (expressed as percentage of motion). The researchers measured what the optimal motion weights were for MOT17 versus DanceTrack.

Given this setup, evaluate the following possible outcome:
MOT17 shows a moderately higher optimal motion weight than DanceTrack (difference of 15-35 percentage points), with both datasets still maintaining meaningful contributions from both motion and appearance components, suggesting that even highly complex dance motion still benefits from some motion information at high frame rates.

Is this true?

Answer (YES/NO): YES